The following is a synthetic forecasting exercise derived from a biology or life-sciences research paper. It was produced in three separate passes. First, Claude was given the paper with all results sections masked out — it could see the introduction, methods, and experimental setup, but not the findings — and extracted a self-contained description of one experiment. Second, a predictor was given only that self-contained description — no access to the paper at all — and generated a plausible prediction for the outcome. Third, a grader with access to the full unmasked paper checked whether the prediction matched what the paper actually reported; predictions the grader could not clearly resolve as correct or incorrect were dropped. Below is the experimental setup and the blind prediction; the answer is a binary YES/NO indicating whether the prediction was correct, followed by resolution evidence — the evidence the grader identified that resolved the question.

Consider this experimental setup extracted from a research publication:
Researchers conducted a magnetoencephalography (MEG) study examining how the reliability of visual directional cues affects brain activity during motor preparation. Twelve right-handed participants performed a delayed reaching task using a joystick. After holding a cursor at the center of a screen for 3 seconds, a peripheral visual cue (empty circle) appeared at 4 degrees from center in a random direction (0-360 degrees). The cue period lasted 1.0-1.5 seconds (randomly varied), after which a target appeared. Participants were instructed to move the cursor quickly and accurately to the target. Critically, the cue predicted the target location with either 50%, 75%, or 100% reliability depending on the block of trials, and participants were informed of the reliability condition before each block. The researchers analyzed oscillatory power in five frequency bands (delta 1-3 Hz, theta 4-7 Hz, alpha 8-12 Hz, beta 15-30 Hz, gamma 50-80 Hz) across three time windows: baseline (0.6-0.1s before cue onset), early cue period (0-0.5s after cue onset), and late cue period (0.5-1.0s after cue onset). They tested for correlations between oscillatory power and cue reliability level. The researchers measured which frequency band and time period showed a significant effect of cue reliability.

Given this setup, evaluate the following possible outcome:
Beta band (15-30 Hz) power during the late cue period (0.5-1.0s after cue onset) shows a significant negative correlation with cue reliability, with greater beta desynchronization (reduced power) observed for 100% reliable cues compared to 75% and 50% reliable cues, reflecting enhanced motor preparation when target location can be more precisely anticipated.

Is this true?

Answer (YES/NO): YES